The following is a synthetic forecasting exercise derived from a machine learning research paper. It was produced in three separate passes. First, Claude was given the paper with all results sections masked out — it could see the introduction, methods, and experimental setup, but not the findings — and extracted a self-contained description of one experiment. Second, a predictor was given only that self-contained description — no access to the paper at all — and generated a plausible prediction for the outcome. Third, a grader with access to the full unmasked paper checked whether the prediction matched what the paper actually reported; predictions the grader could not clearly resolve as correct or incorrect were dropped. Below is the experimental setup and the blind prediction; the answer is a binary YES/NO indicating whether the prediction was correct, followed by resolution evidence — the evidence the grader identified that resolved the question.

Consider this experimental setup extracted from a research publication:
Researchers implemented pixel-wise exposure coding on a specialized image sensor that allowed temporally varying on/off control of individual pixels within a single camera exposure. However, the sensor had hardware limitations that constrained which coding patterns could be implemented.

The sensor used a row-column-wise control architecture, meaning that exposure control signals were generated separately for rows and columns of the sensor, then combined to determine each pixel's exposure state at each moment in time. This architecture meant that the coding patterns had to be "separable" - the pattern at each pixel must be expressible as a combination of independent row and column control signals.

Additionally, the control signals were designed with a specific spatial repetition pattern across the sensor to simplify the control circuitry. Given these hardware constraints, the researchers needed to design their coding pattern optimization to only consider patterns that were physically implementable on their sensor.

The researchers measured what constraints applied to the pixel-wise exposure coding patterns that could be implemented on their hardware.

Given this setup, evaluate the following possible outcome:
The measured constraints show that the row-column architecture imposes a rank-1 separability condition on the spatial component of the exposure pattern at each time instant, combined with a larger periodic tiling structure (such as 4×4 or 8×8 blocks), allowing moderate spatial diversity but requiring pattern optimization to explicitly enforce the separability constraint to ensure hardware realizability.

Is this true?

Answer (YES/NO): YES